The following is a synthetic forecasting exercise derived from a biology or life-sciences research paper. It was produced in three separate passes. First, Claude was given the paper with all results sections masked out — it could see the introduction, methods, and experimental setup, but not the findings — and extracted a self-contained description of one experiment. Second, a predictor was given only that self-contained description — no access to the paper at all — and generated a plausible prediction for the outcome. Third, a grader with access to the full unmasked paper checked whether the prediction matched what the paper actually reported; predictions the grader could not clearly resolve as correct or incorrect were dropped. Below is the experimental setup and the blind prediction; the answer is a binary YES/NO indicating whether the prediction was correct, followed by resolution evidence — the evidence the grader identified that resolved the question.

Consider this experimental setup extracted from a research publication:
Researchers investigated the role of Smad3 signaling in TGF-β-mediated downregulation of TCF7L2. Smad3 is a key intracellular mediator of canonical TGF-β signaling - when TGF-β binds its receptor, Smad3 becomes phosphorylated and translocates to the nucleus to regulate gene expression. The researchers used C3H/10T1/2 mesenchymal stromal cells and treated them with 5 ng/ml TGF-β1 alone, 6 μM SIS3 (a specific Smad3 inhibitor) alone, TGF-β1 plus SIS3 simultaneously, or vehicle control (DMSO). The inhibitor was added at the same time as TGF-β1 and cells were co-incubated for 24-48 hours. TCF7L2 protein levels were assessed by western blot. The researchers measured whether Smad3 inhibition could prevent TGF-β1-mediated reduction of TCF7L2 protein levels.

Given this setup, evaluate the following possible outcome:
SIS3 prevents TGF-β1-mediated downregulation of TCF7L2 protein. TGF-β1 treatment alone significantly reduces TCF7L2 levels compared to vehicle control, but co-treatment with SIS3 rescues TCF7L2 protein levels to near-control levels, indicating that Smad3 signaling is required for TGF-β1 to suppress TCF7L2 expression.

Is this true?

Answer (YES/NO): NO